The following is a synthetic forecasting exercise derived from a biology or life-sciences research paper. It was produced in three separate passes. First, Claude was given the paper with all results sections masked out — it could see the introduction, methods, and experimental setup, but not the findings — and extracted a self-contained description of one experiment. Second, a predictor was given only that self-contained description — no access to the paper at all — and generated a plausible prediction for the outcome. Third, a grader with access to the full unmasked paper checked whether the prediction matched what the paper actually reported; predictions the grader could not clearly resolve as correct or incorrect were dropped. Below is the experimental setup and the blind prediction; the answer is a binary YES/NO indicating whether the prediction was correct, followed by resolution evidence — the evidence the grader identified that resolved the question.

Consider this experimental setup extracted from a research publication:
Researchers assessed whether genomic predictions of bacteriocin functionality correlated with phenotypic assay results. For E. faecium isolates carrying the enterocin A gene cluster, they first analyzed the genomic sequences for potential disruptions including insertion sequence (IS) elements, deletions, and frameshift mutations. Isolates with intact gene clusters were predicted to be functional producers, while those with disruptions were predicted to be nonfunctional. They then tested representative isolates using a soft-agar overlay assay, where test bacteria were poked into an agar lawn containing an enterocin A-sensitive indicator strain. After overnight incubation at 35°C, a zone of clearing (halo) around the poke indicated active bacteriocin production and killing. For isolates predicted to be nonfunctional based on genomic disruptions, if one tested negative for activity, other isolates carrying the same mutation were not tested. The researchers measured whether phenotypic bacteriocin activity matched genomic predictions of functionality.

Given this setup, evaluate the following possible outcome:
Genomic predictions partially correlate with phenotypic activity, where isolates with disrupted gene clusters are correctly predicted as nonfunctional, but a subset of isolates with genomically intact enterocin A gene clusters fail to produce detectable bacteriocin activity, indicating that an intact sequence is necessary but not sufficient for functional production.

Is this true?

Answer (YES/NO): YES